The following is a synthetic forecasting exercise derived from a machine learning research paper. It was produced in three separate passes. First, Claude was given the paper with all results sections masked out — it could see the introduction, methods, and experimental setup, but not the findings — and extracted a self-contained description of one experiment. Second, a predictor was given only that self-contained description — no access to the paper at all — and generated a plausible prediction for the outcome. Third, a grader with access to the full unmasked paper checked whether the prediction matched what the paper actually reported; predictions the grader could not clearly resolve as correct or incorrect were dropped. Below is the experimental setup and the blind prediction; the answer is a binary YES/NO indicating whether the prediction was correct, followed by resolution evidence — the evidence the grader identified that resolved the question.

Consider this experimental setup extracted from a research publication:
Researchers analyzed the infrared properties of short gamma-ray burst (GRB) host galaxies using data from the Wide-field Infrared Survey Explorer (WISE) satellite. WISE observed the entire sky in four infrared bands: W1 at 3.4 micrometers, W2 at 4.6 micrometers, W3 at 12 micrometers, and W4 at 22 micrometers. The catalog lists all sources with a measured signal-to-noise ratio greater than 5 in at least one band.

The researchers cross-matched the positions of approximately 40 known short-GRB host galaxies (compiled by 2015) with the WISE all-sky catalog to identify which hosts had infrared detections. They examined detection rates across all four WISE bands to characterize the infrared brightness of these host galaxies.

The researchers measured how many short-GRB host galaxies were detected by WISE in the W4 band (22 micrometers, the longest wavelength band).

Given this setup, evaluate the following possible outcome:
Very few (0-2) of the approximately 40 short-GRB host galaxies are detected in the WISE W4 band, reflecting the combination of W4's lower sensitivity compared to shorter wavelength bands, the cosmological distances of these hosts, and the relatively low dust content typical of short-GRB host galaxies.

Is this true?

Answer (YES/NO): YES